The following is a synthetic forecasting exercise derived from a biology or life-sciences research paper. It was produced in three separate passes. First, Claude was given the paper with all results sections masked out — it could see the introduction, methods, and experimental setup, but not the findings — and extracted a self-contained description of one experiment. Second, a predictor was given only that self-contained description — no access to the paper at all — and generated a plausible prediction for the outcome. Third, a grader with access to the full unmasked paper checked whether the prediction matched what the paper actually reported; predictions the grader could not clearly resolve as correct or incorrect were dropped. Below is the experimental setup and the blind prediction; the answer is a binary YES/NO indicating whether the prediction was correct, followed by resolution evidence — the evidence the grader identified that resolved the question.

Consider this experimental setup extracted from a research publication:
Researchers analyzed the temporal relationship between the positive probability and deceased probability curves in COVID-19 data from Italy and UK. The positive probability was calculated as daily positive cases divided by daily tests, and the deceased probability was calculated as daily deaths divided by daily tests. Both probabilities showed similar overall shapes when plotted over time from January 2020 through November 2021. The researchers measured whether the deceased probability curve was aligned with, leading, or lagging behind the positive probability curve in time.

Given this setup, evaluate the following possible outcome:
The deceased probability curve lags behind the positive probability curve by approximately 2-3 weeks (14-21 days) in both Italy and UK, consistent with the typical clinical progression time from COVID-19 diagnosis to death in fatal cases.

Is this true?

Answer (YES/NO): NO